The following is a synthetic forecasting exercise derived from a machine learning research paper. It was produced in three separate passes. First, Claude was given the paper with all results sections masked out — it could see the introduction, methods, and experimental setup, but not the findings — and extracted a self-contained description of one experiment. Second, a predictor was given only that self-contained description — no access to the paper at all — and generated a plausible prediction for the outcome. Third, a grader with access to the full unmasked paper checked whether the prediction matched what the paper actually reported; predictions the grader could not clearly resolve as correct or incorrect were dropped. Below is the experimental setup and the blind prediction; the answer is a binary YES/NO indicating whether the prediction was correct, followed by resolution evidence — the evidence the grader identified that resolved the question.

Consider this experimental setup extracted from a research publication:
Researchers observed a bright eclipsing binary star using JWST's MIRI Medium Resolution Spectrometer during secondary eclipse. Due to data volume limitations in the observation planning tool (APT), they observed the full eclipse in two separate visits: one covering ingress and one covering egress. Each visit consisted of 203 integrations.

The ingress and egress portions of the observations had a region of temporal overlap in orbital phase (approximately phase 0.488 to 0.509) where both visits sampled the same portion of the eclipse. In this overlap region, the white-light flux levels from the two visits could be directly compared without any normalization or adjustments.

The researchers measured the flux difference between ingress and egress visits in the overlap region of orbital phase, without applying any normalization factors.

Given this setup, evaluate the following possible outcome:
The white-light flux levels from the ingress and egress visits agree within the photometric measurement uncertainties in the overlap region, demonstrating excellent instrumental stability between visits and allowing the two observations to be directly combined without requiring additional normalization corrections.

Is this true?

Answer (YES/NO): YES